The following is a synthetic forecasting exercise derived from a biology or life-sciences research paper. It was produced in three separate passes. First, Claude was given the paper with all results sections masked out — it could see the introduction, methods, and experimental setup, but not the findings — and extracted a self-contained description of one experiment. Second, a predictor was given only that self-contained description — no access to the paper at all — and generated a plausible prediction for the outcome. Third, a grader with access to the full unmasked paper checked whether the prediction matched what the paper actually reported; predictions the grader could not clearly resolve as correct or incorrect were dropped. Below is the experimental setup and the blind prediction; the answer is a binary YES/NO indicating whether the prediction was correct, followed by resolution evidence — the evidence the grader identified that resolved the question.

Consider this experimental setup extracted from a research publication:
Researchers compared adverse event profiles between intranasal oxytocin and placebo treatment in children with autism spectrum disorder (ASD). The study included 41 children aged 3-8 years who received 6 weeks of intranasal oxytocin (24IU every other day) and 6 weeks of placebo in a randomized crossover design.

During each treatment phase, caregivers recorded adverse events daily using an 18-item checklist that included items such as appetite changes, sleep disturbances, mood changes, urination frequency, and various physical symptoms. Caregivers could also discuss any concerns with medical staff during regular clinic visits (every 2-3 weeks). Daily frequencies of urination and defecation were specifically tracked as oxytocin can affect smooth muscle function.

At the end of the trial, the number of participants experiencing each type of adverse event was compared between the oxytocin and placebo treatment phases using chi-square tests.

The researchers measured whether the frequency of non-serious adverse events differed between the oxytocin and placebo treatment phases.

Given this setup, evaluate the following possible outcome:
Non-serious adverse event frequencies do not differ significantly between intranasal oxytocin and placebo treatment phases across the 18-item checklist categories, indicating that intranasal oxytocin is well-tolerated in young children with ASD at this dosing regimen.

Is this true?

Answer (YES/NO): YES